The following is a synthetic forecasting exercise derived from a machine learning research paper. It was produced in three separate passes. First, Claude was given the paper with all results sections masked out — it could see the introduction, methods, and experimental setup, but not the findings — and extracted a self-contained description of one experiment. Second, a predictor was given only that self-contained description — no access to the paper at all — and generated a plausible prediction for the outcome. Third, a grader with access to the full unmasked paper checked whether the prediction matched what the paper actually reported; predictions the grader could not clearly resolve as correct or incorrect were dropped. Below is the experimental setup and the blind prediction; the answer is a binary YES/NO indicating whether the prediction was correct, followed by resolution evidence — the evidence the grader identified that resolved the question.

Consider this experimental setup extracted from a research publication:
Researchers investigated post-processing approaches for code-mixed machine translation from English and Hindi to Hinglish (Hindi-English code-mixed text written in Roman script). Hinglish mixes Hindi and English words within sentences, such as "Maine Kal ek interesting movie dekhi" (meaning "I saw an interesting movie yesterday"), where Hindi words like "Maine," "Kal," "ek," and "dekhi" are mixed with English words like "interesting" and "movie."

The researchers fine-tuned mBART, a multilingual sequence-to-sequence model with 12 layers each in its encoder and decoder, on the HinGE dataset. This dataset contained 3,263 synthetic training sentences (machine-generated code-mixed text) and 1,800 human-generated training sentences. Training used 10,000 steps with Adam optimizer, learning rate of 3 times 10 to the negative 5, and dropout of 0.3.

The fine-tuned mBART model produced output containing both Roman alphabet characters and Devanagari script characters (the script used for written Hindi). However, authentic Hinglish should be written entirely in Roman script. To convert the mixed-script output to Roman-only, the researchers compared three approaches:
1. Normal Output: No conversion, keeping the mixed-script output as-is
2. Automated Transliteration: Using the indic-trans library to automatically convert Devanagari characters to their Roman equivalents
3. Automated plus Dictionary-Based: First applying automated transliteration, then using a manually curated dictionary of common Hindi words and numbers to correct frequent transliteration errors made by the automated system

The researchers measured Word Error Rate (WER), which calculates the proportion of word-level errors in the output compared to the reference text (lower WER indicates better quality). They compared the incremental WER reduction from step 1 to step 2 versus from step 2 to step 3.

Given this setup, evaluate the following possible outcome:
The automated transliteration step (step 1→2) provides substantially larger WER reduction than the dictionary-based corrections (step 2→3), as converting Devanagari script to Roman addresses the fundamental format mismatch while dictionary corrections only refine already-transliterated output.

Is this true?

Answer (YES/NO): NO